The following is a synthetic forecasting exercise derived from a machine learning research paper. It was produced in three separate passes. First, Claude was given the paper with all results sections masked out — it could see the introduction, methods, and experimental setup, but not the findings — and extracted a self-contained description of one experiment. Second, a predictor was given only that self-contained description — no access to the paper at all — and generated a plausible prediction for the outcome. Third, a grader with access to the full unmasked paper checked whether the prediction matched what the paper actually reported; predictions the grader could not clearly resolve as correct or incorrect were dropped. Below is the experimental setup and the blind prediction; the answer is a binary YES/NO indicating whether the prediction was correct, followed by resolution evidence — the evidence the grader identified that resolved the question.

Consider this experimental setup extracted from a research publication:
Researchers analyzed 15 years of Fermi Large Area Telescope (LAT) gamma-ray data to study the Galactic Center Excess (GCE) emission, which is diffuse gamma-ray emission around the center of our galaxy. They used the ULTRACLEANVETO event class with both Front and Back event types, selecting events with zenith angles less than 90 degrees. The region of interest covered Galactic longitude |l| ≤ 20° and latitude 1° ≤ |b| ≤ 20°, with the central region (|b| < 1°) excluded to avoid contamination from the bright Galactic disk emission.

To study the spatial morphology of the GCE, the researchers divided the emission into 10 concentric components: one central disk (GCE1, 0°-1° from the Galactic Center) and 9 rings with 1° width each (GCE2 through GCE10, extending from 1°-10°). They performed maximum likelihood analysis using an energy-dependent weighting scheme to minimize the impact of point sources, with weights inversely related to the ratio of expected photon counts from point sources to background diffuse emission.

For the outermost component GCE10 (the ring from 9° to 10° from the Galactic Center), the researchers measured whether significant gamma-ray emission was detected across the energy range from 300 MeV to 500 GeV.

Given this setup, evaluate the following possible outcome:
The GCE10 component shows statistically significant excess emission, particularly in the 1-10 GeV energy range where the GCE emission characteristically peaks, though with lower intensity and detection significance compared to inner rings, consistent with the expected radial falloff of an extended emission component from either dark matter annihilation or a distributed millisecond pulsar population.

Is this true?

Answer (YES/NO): NO